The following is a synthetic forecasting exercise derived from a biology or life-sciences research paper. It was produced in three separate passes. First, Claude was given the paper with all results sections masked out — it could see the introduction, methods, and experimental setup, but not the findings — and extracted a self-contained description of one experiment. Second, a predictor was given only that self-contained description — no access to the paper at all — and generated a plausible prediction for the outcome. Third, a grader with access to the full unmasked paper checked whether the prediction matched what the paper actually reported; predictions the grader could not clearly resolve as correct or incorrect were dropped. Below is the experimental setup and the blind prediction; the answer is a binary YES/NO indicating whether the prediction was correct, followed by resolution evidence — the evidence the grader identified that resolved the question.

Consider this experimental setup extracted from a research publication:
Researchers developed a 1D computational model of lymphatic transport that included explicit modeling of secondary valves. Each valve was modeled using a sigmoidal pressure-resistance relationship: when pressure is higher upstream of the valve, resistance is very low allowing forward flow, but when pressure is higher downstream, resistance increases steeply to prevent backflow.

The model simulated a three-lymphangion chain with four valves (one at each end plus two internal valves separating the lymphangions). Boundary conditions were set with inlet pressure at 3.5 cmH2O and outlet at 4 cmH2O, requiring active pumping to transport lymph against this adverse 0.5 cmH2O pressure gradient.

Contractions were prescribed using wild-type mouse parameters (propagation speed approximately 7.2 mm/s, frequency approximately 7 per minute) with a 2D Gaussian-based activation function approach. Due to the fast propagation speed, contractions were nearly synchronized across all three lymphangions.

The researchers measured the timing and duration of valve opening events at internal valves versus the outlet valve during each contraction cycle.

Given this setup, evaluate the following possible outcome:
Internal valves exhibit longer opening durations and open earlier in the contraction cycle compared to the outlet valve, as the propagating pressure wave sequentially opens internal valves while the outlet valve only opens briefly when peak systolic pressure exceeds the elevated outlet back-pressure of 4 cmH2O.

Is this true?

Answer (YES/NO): NO